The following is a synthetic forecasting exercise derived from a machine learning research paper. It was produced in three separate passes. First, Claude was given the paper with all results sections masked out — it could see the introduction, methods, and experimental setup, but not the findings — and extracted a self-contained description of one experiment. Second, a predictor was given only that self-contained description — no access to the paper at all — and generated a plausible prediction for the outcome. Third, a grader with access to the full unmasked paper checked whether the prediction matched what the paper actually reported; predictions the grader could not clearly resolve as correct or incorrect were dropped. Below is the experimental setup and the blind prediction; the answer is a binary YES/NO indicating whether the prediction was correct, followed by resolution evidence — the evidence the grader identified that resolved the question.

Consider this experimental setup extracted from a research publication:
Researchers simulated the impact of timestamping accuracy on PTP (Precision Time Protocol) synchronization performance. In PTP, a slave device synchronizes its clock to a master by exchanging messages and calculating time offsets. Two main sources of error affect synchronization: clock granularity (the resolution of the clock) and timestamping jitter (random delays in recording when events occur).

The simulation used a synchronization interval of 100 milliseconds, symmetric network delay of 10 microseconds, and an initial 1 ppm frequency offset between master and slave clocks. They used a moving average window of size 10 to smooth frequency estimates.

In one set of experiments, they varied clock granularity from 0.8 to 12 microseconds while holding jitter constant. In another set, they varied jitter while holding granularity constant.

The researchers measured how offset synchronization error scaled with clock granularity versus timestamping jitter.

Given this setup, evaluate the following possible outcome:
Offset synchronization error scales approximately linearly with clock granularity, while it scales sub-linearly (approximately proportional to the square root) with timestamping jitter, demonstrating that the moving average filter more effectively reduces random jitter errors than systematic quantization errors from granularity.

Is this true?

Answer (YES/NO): NO